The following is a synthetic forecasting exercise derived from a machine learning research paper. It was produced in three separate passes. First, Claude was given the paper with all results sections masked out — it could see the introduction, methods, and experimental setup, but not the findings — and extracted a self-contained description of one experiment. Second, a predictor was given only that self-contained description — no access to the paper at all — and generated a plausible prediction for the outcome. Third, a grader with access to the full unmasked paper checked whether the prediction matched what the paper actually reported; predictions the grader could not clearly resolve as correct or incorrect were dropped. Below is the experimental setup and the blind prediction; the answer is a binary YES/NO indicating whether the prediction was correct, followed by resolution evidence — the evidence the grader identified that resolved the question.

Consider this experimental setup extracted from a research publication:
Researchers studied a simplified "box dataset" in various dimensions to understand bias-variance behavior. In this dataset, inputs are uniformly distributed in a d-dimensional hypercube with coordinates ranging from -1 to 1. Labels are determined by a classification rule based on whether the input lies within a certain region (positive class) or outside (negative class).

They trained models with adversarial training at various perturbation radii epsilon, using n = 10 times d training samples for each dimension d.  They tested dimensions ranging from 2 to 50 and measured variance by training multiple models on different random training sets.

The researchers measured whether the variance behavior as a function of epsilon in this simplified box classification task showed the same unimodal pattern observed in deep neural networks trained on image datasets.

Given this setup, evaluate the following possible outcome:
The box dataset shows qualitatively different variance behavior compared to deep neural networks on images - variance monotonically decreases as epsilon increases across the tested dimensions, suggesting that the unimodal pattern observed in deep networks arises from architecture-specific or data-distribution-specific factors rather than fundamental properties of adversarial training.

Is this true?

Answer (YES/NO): NO